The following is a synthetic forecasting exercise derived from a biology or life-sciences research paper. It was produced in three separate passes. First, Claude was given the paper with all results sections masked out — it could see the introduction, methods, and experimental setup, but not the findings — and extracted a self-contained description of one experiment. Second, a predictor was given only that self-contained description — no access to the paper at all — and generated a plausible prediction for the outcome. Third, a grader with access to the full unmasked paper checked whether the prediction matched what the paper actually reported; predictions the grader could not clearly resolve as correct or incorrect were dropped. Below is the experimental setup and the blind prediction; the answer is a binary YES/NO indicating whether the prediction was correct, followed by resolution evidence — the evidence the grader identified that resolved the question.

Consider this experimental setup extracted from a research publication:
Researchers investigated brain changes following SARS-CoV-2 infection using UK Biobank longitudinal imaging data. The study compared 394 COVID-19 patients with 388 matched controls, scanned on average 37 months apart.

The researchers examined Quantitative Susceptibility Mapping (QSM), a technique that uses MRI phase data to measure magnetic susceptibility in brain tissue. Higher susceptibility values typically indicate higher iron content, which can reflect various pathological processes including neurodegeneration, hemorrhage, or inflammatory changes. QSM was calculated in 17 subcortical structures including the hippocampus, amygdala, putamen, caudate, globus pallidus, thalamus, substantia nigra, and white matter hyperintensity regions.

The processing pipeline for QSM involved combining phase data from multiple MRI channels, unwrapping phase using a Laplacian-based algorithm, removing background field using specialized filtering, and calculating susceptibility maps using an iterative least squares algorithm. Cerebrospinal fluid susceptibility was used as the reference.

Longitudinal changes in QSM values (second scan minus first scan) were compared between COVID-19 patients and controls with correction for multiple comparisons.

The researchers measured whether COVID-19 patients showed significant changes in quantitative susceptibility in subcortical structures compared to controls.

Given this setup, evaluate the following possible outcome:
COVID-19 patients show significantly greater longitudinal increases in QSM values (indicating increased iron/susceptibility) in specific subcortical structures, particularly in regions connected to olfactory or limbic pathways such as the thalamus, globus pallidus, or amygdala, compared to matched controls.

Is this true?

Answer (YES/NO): NO